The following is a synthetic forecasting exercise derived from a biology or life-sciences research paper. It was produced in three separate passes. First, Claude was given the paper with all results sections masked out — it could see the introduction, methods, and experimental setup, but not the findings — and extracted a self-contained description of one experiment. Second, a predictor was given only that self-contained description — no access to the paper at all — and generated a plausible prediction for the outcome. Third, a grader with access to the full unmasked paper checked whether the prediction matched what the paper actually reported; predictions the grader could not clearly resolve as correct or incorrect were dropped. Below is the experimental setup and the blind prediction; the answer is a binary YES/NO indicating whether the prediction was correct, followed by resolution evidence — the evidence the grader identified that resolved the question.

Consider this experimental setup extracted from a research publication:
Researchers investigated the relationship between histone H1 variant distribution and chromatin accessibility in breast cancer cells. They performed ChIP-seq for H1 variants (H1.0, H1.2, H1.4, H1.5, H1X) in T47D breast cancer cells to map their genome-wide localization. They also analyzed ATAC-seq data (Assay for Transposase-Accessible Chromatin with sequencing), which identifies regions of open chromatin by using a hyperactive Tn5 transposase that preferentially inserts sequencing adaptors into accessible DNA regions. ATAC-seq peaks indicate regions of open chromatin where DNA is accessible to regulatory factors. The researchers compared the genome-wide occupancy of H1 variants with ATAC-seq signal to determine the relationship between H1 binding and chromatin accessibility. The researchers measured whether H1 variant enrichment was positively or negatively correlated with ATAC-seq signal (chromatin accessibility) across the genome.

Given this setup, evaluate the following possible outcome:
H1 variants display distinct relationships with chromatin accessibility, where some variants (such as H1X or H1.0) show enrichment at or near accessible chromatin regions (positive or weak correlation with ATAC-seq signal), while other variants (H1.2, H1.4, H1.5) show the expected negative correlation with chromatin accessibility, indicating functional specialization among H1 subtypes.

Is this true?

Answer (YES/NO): NO